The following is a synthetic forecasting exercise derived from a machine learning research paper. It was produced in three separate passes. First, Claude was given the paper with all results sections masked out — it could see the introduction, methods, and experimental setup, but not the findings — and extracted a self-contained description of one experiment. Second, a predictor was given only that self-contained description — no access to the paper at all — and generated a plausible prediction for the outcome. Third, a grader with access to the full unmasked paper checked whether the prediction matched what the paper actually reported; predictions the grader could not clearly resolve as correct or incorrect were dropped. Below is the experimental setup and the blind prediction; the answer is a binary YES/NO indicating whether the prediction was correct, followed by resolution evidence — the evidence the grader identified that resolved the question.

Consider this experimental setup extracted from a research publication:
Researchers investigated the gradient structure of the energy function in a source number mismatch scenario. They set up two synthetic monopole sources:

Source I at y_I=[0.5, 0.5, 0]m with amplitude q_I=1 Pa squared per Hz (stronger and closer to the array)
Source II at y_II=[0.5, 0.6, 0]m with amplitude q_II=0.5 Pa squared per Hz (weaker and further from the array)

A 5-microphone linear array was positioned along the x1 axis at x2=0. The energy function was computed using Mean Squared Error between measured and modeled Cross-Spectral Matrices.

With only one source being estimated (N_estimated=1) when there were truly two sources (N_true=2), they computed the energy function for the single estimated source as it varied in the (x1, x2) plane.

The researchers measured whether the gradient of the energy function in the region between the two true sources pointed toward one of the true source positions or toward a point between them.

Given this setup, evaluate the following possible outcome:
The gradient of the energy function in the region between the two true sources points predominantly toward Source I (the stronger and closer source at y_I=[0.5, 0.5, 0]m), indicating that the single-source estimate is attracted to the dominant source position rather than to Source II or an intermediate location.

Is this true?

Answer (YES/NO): YES